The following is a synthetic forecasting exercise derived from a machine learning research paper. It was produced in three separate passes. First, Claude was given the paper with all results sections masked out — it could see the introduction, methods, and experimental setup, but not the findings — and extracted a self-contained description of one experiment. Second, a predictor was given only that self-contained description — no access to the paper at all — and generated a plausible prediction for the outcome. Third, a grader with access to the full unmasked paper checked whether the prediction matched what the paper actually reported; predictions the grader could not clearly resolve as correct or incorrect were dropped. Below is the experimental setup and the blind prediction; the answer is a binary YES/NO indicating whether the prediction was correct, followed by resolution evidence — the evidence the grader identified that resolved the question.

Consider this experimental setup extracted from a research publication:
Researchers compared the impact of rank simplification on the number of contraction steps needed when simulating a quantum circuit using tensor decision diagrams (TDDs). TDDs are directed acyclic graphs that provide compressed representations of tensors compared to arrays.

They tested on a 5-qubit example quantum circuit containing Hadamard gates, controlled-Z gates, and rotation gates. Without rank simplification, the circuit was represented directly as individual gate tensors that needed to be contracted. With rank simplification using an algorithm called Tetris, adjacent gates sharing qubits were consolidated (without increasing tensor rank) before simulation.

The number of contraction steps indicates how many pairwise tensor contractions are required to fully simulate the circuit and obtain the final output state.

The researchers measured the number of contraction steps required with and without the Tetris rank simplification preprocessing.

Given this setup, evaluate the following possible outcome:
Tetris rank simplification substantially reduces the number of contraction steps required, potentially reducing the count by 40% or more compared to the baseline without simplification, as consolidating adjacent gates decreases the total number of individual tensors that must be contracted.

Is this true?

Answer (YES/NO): YES